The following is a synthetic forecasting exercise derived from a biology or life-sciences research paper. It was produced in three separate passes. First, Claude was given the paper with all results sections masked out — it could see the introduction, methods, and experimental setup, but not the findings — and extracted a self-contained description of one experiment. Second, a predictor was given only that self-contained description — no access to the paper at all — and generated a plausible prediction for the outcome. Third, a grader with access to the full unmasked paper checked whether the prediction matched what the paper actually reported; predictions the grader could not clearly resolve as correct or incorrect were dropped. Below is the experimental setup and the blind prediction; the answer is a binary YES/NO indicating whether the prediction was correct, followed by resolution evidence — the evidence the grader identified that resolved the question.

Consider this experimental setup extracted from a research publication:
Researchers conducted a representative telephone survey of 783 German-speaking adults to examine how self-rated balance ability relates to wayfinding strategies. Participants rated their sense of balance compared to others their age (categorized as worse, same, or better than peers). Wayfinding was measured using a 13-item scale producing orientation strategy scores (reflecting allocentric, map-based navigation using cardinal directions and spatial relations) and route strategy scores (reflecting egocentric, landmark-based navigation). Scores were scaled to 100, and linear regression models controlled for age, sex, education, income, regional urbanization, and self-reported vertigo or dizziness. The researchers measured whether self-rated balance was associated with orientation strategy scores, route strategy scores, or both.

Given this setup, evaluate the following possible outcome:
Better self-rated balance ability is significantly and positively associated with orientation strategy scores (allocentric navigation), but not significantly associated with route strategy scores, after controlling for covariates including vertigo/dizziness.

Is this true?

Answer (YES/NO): YES